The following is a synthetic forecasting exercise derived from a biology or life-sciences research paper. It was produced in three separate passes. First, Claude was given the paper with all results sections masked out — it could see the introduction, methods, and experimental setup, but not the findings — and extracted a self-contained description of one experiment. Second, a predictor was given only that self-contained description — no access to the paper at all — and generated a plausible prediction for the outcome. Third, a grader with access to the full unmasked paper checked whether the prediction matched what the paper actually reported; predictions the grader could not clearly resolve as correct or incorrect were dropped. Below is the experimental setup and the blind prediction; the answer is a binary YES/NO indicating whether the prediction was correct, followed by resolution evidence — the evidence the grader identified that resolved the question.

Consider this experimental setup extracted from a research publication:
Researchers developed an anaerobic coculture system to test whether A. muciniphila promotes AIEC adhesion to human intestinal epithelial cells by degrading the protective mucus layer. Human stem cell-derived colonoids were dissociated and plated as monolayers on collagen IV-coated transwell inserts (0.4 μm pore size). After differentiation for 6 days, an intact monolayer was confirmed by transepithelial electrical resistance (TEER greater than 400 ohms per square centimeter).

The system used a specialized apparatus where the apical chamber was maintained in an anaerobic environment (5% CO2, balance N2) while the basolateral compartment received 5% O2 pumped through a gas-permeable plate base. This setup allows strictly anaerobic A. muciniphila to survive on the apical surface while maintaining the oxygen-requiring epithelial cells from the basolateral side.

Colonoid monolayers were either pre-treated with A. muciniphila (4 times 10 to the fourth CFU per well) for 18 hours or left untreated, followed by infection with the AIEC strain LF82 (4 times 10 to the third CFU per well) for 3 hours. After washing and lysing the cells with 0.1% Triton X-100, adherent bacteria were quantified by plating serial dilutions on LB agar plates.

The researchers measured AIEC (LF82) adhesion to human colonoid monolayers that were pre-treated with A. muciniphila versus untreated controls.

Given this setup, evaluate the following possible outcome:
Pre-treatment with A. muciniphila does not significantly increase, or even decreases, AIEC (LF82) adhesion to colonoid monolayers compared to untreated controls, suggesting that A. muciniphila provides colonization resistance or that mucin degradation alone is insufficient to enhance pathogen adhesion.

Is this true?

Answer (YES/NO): NO